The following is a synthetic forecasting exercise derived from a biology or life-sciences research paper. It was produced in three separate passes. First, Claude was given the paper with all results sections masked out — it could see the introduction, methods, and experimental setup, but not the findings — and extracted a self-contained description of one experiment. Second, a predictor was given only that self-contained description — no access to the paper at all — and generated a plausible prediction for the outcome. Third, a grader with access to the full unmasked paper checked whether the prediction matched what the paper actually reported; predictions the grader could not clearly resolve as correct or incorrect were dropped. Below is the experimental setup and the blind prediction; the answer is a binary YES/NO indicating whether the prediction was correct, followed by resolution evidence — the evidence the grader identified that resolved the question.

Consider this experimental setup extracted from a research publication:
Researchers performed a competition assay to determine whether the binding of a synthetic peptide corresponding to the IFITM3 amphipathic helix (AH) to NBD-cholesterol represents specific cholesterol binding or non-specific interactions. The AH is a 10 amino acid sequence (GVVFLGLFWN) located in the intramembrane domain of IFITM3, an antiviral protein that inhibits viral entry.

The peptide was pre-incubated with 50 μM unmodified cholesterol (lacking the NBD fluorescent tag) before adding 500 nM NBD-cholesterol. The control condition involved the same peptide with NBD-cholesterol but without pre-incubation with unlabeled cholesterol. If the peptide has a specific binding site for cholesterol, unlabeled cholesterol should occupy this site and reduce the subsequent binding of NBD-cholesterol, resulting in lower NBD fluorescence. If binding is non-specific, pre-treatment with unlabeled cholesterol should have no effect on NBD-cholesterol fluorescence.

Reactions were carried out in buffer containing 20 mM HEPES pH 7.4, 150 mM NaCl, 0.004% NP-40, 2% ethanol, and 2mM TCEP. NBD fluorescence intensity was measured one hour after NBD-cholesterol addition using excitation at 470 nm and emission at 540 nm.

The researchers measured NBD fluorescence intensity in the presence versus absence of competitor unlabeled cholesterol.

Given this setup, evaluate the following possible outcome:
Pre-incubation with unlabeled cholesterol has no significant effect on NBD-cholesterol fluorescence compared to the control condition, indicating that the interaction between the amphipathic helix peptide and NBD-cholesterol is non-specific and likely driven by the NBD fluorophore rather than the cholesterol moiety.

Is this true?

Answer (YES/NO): NO